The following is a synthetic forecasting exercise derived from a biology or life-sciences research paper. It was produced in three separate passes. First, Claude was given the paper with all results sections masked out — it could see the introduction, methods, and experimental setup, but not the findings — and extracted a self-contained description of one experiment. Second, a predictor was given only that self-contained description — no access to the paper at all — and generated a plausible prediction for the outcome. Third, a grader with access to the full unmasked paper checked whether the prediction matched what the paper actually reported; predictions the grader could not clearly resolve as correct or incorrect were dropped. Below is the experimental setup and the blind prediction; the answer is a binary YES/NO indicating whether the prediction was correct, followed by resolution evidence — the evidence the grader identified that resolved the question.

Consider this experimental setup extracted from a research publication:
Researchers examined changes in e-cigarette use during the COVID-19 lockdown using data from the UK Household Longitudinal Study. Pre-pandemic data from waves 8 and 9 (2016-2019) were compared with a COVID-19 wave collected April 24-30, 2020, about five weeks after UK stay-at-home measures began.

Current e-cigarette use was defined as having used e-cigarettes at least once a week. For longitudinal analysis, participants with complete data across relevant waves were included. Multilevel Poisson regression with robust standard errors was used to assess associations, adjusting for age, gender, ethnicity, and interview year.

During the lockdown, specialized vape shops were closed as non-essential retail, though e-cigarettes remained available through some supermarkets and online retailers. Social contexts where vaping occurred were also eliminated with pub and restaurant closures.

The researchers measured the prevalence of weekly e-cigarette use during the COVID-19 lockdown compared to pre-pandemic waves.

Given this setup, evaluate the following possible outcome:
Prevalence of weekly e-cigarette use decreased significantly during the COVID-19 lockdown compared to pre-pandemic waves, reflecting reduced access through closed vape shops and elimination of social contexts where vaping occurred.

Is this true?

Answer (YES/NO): YES